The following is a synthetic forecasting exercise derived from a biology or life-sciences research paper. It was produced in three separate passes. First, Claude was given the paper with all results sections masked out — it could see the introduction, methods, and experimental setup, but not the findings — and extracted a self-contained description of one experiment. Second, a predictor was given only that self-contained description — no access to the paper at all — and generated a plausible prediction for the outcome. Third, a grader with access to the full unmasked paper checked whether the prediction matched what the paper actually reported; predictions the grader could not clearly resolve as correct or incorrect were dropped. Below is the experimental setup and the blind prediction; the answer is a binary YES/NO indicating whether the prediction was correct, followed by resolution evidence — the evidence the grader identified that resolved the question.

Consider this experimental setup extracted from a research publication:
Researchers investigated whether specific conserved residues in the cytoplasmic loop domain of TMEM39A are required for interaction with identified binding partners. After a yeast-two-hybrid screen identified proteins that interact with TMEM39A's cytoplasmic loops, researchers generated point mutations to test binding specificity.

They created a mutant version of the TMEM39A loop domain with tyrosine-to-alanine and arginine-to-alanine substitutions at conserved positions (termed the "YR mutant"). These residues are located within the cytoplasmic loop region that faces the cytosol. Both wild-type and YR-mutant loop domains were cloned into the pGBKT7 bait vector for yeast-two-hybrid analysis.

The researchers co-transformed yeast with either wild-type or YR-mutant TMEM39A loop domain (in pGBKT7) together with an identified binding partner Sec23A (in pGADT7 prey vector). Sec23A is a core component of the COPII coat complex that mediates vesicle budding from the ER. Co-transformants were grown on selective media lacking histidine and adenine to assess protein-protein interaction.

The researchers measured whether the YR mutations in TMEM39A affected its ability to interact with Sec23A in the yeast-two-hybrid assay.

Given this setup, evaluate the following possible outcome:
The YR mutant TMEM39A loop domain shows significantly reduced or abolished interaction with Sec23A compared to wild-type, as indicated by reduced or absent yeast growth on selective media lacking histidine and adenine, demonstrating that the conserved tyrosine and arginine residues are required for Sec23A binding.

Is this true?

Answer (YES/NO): YES